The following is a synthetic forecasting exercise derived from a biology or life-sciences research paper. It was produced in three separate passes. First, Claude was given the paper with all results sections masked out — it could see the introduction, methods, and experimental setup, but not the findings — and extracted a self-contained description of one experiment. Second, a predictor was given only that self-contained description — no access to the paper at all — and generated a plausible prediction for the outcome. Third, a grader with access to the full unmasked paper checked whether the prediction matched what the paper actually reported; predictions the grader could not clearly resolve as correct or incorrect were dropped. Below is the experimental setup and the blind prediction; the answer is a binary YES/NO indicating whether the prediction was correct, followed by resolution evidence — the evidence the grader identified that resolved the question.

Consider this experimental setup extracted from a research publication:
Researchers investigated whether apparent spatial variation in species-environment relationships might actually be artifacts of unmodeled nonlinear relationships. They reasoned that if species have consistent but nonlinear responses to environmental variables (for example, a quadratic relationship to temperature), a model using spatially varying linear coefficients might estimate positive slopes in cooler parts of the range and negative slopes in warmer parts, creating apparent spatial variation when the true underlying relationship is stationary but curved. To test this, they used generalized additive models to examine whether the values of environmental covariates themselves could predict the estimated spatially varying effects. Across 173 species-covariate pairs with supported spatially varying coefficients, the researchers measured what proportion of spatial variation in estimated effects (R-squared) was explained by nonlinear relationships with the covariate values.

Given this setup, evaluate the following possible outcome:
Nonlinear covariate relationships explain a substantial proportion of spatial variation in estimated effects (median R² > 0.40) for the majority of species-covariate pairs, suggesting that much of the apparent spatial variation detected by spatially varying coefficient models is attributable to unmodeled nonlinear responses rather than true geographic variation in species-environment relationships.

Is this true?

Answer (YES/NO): NO